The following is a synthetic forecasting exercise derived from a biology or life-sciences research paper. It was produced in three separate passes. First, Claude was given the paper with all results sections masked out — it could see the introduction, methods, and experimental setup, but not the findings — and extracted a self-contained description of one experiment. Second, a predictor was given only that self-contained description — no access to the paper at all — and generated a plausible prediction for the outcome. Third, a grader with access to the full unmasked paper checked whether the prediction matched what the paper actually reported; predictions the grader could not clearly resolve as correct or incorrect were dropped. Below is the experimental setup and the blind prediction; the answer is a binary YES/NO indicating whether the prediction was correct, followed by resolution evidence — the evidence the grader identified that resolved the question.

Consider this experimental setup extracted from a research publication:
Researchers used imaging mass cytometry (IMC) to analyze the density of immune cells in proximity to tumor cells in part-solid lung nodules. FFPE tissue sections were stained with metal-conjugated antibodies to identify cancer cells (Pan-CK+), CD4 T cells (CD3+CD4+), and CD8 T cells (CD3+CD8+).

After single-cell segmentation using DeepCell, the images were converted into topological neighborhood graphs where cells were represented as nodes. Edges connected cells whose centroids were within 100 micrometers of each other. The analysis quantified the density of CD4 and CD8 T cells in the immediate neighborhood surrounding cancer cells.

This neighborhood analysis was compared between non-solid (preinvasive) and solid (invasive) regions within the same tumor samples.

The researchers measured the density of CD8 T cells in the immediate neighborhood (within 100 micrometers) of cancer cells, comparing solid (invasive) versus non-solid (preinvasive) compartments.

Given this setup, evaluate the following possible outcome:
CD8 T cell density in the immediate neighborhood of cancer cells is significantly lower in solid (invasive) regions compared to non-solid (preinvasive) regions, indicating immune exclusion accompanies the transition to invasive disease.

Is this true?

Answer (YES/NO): NO